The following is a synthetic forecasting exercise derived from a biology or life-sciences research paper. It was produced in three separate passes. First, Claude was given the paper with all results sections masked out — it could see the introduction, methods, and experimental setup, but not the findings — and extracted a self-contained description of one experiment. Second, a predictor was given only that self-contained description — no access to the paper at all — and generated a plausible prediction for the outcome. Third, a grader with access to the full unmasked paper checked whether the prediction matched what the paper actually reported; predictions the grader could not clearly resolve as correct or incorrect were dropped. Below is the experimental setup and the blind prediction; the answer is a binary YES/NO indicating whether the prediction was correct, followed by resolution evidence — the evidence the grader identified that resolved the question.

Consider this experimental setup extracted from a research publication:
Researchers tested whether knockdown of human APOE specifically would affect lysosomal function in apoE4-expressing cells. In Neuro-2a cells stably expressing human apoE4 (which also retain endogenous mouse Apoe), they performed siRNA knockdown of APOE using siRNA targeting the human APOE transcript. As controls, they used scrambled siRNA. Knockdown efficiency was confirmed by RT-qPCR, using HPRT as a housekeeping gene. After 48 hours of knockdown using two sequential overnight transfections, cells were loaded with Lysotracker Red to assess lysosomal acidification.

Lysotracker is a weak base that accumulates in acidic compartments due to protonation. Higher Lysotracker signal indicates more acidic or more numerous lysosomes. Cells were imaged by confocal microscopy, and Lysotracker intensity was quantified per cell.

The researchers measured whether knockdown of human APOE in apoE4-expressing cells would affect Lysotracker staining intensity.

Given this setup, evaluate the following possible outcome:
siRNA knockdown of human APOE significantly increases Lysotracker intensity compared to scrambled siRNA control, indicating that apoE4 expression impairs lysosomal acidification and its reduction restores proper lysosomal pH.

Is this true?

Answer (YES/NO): NO